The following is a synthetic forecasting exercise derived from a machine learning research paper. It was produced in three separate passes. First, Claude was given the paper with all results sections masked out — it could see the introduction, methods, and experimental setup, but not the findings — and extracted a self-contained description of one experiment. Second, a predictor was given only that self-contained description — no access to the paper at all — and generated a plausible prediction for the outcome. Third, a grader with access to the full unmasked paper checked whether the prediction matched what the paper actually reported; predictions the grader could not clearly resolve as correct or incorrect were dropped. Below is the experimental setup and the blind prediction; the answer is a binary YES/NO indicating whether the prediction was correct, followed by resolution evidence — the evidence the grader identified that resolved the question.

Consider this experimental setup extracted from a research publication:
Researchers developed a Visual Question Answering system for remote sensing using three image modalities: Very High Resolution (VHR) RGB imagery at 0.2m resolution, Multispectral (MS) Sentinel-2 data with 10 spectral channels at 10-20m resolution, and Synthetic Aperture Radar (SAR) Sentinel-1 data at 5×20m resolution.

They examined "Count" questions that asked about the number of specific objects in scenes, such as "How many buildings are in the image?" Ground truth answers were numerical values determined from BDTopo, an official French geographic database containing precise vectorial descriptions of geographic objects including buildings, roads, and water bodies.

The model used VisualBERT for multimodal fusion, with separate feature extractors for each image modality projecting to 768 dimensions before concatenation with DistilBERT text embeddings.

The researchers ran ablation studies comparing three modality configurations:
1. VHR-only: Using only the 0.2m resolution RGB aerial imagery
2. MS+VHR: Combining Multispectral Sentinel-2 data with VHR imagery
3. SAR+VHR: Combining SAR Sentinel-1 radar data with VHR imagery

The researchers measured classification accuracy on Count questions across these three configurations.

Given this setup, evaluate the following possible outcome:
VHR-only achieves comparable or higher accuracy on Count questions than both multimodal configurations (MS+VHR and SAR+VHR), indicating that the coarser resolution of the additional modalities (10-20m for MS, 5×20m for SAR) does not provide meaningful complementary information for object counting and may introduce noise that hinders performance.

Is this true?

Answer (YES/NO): NO